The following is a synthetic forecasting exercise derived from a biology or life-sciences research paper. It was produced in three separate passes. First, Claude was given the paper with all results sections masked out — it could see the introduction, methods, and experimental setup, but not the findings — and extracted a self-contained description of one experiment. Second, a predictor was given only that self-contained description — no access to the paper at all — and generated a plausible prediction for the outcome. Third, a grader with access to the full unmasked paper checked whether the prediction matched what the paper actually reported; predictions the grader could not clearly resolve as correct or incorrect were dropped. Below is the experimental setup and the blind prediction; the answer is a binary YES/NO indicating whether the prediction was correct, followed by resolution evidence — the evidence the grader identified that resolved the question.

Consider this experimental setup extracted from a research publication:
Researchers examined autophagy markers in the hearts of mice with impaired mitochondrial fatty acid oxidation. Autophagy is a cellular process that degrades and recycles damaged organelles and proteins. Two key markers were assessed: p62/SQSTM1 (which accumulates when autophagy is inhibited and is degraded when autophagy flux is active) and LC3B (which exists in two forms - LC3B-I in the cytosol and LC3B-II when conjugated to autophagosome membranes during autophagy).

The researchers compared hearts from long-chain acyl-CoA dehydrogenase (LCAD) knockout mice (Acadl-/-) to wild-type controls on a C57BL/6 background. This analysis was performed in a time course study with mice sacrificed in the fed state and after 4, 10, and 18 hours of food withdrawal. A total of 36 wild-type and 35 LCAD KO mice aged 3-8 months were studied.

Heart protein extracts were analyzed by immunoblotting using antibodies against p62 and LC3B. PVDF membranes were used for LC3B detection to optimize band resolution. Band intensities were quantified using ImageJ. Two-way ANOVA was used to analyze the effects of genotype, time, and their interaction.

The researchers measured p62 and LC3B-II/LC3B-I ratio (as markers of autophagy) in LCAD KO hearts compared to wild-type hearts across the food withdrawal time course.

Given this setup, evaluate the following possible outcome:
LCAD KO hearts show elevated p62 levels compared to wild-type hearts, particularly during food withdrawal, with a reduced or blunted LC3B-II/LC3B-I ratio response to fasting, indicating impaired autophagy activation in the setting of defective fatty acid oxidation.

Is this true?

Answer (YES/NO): NO